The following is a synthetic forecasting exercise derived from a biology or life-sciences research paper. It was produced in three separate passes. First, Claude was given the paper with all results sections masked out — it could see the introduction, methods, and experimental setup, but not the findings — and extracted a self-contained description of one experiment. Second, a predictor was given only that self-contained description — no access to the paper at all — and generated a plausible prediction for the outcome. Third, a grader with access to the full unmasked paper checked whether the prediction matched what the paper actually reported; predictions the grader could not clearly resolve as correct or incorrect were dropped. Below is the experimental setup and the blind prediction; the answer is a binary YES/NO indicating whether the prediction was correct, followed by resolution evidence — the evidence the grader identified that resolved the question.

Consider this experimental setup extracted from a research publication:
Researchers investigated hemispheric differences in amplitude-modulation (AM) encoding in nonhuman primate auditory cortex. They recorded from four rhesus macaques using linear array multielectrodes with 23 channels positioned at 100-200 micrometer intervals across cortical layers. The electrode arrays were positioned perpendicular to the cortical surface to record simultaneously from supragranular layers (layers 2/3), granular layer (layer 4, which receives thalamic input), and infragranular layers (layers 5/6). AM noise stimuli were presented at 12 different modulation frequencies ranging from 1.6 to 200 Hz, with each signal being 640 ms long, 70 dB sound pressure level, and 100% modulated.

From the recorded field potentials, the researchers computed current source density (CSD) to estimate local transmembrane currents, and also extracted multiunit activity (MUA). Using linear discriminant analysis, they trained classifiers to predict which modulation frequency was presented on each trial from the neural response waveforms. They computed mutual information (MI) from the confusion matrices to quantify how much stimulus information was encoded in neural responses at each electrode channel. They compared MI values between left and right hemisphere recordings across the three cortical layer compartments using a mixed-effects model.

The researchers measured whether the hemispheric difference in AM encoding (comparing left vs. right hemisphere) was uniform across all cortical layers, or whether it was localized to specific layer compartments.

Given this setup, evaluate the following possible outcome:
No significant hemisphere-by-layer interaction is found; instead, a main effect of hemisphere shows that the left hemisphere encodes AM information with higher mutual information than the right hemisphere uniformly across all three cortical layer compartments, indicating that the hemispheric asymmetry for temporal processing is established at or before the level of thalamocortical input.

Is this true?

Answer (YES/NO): NO